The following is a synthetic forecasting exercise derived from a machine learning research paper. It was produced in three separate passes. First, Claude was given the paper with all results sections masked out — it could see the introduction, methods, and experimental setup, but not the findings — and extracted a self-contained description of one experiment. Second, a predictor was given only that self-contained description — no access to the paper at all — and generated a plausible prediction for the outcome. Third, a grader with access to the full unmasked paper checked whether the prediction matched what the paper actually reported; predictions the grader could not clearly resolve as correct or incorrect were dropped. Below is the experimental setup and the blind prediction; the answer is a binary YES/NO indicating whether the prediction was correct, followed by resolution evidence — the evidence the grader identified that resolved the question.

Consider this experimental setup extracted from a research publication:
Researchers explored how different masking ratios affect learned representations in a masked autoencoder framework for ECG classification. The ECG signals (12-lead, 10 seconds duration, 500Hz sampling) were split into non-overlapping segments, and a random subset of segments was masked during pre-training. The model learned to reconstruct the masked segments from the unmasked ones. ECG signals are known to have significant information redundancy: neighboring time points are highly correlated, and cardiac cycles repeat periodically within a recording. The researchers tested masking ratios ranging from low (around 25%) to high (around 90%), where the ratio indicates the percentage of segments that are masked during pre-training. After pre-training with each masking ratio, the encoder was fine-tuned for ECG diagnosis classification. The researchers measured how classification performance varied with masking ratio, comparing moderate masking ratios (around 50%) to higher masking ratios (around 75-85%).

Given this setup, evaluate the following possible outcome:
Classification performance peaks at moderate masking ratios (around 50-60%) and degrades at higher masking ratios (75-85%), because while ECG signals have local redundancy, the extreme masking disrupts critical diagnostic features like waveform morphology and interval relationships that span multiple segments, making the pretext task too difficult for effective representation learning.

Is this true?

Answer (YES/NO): NO